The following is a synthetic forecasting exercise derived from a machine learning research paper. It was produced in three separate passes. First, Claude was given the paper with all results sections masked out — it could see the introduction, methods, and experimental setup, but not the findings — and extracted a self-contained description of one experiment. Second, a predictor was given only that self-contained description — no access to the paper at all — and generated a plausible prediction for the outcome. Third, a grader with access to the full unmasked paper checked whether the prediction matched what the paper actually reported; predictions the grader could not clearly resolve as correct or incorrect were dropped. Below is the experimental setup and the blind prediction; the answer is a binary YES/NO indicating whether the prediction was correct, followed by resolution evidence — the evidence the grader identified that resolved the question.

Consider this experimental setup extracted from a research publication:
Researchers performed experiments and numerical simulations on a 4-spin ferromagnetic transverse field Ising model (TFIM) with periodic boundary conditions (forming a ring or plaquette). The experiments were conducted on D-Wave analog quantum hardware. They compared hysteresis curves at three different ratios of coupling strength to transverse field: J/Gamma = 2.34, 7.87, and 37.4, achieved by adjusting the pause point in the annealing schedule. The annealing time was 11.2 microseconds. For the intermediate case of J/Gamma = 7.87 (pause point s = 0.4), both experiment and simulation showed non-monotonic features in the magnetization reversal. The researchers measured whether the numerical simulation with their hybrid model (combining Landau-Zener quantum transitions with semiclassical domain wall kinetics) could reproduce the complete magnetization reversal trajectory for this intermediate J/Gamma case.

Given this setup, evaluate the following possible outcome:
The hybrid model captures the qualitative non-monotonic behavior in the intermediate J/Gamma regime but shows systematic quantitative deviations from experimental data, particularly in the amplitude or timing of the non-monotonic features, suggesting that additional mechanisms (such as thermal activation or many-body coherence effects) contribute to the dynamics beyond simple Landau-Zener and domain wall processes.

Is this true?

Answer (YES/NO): YES